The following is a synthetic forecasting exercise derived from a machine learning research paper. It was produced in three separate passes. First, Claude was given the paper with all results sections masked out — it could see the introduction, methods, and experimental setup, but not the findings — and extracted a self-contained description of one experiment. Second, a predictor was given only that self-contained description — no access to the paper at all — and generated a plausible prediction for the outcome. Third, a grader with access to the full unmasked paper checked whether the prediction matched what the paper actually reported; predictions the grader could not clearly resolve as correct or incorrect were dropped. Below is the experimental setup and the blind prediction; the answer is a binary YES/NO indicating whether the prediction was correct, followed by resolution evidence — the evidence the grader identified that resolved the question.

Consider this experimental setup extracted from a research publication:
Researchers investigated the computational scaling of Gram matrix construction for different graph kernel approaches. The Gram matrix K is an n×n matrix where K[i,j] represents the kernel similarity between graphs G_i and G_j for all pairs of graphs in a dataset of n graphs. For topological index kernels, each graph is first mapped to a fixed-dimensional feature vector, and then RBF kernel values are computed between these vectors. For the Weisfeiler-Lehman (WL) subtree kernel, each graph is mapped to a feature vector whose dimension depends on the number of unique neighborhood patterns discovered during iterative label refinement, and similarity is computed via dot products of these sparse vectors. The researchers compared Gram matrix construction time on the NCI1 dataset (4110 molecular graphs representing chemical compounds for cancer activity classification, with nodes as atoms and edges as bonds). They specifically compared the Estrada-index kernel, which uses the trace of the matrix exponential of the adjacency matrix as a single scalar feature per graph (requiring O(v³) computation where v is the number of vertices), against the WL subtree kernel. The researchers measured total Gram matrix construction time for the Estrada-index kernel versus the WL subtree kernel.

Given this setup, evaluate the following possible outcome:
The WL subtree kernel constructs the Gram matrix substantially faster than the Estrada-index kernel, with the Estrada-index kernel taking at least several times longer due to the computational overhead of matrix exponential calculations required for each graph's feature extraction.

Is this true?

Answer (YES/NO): NO